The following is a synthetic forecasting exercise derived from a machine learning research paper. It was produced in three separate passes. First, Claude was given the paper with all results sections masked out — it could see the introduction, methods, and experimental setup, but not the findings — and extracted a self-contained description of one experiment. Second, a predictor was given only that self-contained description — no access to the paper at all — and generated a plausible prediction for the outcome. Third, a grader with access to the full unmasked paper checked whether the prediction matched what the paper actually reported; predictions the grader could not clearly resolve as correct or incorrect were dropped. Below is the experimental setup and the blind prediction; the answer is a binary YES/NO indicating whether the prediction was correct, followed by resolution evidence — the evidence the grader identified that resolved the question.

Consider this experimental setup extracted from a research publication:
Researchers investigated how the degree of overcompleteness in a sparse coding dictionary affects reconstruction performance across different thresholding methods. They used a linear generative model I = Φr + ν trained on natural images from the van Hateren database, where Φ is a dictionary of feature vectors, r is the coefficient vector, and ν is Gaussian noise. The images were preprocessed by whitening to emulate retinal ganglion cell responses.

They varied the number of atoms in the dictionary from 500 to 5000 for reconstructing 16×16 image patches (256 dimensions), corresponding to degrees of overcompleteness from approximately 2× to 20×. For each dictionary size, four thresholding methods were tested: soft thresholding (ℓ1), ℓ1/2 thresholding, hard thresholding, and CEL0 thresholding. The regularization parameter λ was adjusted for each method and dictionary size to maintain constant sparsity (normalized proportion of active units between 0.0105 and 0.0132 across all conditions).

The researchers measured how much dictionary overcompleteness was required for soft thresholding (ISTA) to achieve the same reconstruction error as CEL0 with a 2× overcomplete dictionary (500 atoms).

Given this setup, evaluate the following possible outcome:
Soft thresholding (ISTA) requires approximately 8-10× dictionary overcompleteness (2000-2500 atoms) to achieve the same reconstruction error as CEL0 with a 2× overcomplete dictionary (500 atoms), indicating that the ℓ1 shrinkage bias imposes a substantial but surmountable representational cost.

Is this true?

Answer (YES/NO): NO